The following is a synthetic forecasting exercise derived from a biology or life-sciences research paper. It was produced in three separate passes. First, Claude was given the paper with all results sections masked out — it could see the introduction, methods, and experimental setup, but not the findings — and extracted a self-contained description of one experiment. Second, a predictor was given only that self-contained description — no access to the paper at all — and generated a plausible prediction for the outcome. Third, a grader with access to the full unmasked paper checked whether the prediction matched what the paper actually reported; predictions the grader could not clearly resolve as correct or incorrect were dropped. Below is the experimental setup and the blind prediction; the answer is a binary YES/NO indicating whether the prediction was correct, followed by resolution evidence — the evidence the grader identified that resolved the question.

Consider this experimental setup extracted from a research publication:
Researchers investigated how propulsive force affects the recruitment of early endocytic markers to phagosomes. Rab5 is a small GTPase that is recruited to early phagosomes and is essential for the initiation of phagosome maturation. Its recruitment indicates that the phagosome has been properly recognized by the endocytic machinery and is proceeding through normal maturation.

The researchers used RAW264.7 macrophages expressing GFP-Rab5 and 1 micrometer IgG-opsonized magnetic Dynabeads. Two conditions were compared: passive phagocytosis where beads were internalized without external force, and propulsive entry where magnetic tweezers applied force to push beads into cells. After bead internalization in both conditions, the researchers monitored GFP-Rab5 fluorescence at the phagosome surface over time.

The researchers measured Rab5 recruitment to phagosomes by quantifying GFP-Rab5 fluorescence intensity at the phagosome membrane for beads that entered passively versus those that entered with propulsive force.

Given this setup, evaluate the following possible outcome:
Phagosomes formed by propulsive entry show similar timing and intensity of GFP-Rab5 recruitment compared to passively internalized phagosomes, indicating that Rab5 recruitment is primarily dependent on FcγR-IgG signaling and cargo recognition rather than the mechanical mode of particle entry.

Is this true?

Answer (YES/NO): NO